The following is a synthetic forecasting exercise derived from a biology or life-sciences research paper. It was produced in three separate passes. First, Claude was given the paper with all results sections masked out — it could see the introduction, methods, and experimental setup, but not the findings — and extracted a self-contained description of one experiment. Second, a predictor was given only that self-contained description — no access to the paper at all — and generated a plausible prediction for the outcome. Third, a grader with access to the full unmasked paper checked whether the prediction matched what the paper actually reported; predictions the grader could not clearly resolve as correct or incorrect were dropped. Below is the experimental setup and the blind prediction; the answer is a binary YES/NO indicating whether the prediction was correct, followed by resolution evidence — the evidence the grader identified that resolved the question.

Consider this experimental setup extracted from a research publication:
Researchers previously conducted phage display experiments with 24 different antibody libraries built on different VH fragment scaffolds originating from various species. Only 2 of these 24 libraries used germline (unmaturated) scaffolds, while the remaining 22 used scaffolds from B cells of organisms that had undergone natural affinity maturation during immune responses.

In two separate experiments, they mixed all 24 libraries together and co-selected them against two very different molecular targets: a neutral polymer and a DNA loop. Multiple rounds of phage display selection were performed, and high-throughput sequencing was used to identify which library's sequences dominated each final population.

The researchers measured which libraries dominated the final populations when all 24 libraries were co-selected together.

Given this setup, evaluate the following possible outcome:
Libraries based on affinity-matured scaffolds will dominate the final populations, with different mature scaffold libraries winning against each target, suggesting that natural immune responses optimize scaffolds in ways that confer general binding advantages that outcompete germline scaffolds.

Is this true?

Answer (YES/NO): NO